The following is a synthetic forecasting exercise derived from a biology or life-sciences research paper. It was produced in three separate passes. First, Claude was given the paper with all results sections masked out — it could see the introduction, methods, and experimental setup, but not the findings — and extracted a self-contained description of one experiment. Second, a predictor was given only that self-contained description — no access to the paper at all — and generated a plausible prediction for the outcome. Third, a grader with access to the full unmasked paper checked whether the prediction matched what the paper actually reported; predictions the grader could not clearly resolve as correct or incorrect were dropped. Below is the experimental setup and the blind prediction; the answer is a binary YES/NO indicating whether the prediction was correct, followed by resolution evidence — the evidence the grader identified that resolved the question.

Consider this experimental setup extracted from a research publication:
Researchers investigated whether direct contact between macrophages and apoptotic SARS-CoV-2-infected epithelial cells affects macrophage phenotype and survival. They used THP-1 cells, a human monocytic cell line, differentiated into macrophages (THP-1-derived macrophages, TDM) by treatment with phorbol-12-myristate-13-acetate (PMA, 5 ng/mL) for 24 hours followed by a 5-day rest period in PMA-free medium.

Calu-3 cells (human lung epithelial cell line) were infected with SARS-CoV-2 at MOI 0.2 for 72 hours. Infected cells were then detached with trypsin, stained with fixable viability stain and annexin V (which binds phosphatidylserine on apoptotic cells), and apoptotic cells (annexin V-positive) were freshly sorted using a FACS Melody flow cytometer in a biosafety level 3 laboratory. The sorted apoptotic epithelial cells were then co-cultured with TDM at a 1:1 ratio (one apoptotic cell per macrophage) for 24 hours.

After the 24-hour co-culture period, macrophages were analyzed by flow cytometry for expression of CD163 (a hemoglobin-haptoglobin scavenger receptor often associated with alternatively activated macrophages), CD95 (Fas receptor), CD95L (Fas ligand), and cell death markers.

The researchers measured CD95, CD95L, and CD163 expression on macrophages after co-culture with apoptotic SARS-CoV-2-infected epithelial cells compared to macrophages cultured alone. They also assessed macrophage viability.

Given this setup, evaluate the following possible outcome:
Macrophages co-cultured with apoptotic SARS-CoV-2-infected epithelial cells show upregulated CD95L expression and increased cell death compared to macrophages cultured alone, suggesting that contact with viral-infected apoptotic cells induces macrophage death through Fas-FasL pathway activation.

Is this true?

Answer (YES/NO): YES